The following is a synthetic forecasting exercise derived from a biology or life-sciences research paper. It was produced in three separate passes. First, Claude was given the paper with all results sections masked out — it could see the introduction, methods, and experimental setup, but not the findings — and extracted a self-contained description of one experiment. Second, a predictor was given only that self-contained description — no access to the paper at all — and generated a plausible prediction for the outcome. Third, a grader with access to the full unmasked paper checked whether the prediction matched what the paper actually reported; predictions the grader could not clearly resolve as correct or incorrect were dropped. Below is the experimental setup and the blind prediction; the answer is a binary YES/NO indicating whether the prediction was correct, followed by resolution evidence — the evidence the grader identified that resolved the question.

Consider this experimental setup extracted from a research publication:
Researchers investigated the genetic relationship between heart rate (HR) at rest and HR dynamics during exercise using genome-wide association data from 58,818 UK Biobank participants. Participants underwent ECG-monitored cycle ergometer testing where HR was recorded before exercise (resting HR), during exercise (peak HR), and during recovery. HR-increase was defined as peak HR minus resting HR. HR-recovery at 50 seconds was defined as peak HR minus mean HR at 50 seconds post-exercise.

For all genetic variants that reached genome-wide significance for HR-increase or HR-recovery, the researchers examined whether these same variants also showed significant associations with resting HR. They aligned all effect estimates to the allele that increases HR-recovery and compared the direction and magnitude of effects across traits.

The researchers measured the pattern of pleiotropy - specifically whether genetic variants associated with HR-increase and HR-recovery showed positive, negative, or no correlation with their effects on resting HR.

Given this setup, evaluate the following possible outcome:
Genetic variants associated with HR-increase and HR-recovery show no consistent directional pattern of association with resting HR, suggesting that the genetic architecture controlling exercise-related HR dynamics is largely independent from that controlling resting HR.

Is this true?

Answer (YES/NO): NO